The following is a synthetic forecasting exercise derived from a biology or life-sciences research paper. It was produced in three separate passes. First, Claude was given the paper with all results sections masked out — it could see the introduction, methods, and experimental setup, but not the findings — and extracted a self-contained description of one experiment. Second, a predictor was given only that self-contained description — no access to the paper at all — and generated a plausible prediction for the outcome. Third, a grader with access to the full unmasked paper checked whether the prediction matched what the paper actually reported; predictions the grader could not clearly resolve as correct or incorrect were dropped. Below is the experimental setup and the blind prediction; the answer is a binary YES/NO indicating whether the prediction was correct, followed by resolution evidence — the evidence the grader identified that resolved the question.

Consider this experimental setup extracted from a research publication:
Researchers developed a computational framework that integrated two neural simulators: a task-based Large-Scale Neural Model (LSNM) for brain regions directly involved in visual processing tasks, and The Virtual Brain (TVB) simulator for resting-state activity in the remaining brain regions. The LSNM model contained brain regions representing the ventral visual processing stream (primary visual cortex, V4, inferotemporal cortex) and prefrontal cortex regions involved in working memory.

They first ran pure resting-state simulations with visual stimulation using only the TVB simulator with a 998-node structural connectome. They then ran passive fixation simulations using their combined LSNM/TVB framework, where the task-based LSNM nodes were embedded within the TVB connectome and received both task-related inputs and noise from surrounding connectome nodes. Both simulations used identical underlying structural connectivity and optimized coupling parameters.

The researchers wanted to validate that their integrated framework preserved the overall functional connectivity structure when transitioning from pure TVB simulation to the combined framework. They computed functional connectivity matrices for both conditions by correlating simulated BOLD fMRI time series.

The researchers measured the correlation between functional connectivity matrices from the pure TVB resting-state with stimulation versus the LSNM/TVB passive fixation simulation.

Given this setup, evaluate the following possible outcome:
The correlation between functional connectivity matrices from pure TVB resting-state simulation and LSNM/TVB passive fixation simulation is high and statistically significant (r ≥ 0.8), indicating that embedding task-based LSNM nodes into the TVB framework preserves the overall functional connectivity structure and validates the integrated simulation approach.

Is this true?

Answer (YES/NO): YES